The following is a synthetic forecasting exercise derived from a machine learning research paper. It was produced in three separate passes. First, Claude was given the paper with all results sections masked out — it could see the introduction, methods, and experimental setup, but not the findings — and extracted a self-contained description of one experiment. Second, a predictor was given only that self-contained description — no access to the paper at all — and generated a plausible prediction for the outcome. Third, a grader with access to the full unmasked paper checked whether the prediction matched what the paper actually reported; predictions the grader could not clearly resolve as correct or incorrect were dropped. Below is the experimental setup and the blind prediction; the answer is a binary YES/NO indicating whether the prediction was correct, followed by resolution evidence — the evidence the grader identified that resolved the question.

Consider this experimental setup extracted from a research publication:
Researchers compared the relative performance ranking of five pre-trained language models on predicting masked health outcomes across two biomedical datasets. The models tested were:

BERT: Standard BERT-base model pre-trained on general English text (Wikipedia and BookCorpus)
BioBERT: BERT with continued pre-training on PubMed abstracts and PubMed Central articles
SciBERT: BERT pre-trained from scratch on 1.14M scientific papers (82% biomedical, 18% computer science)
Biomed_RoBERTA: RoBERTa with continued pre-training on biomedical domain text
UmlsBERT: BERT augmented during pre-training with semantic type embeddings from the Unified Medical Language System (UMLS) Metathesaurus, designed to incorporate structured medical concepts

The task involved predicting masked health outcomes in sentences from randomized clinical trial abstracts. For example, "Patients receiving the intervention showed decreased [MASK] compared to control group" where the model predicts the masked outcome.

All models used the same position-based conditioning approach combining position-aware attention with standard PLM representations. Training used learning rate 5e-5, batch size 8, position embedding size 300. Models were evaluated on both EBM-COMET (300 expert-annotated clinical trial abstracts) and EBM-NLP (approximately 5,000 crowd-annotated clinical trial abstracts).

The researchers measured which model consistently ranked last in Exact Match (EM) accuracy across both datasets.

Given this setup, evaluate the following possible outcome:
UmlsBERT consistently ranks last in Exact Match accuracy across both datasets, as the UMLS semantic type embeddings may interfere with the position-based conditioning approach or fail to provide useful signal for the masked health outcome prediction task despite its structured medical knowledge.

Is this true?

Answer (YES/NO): YES